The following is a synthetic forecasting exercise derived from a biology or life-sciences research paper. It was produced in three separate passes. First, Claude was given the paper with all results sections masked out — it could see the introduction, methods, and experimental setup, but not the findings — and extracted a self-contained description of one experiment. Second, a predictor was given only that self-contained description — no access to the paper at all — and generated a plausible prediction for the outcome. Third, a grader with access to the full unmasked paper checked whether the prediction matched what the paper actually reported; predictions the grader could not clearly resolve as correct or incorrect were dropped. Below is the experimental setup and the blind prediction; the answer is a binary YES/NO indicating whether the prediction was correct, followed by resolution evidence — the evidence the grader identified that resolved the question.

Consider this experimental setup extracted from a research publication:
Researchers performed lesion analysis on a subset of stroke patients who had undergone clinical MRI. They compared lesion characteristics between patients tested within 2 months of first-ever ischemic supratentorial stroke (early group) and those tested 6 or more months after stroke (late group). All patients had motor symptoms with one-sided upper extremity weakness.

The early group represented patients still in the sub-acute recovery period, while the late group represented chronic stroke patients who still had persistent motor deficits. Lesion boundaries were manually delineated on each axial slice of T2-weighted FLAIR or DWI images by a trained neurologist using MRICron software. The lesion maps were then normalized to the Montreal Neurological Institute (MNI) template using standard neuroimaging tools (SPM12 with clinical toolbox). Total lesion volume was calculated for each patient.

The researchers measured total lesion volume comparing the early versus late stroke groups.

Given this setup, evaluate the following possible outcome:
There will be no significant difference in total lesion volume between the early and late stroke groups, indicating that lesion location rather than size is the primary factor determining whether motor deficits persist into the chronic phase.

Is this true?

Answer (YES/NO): NO